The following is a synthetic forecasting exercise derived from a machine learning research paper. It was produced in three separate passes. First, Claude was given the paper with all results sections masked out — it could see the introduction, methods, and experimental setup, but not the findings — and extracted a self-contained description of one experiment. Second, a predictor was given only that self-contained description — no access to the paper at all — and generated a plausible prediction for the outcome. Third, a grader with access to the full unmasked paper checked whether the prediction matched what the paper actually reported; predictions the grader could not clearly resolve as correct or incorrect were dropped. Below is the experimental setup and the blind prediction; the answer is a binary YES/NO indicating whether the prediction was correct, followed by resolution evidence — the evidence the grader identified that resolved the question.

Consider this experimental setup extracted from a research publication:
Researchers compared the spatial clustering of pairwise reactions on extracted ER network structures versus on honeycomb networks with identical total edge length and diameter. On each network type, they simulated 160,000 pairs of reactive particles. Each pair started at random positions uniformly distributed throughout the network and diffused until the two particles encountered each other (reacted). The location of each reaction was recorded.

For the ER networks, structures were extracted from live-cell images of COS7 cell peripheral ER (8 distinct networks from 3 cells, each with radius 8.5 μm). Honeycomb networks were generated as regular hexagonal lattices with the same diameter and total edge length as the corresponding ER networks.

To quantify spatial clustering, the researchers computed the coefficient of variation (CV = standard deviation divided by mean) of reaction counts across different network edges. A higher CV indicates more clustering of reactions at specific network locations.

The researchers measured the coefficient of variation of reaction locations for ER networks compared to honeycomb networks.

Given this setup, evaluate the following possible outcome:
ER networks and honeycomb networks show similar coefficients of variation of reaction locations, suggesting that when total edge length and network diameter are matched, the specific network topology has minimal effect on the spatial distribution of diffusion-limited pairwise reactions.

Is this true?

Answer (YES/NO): NO